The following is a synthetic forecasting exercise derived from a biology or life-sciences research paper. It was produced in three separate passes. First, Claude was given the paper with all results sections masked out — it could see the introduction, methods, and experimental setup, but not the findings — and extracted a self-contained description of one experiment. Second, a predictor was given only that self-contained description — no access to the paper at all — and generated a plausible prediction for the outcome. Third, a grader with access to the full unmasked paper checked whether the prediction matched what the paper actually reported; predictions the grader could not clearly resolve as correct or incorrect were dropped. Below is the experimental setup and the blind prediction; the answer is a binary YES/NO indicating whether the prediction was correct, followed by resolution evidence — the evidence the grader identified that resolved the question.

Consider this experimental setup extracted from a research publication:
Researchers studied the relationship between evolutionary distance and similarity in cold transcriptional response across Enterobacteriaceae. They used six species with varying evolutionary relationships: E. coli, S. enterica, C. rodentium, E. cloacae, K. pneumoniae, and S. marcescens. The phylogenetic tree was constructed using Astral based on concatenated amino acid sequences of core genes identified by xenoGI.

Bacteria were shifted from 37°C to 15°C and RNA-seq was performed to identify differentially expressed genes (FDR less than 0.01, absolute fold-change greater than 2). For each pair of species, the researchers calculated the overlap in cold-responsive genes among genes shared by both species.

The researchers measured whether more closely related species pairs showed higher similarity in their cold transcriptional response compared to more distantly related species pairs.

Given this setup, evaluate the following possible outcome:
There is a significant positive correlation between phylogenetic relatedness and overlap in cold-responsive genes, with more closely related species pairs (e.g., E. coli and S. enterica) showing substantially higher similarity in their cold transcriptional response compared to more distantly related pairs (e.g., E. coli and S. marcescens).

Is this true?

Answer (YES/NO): NO